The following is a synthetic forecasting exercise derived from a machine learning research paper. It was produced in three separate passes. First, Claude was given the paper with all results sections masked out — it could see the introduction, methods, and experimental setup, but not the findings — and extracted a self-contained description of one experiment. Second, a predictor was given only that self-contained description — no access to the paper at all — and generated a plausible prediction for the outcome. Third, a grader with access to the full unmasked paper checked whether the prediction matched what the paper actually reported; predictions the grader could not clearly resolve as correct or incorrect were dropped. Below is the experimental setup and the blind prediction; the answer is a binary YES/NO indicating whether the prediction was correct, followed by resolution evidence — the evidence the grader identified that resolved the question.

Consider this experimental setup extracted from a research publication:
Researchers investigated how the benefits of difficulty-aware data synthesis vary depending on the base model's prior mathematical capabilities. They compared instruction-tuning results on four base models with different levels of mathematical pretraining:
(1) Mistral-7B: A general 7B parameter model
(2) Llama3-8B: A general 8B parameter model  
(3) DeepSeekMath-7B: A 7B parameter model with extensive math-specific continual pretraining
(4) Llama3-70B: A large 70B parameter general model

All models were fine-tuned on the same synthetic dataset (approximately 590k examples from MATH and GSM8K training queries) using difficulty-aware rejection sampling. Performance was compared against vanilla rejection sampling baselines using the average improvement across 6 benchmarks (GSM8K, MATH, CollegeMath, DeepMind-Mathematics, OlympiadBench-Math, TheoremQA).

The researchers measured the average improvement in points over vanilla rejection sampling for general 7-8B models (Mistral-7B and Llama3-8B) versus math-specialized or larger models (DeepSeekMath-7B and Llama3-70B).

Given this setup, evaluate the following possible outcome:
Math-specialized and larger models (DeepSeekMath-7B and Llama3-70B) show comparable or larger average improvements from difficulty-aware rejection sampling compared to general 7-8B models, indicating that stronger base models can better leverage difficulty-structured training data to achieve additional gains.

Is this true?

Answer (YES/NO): NO